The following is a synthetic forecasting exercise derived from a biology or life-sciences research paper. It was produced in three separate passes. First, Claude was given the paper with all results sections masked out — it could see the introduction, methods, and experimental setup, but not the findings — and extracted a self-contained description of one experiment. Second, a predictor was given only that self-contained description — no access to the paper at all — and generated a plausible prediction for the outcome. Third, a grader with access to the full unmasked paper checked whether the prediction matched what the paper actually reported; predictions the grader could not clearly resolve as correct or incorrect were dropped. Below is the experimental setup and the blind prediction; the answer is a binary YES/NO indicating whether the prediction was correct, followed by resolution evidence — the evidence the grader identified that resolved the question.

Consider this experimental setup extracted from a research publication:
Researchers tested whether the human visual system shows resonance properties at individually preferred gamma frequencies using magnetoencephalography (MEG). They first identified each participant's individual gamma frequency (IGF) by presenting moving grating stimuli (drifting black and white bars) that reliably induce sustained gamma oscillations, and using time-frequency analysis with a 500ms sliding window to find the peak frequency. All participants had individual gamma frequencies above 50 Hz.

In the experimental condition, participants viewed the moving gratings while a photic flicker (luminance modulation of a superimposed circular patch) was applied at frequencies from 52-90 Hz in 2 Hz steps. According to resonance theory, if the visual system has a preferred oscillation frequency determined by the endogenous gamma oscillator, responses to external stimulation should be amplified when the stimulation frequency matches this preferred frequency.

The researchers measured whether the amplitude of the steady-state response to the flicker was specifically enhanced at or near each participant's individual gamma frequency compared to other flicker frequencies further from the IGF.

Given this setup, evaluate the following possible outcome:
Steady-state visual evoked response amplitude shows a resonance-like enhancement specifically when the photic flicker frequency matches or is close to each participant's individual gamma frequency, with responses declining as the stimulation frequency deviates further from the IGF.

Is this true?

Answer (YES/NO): NO